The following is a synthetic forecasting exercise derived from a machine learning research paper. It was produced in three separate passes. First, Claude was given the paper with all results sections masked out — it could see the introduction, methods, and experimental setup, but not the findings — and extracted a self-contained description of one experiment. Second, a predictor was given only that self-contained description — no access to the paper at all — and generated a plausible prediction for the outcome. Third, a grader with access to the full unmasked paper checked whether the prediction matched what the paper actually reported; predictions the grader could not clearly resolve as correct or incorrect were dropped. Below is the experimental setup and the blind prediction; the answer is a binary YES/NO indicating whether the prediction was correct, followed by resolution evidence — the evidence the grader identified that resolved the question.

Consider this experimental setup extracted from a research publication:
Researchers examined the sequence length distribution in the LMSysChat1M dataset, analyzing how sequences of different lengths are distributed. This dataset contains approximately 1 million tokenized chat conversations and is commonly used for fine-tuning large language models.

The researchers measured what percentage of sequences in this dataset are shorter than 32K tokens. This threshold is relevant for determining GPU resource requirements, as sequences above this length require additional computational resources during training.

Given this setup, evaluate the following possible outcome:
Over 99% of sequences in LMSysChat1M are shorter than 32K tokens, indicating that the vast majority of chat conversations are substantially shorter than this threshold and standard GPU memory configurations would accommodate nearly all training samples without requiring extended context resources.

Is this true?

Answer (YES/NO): YES